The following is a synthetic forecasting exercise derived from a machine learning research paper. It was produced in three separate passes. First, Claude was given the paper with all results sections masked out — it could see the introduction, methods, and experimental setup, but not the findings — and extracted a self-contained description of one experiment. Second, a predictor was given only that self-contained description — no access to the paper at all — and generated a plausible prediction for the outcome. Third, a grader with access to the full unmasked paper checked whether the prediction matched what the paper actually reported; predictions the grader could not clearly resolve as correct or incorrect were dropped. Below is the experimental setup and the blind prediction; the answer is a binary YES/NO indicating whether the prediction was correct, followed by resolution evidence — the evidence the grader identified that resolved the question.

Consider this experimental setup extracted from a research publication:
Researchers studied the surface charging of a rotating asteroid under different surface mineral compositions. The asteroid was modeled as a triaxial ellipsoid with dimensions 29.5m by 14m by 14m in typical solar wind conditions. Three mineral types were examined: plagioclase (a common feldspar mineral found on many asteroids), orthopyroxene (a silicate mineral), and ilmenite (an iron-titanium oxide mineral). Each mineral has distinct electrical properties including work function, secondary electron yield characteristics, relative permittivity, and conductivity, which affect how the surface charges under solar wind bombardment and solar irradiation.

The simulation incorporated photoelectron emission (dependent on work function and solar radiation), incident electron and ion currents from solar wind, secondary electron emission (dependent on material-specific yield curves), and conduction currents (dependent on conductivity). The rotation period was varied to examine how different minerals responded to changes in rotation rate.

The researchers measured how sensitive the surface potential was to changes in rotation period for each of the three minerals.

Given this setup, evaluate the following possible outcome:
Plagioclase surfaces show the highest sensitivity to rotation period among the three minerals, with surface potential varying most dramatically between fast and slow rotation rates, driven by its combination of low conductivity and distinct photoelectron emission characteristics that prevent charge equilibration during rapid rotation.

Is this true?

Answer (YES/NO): NO